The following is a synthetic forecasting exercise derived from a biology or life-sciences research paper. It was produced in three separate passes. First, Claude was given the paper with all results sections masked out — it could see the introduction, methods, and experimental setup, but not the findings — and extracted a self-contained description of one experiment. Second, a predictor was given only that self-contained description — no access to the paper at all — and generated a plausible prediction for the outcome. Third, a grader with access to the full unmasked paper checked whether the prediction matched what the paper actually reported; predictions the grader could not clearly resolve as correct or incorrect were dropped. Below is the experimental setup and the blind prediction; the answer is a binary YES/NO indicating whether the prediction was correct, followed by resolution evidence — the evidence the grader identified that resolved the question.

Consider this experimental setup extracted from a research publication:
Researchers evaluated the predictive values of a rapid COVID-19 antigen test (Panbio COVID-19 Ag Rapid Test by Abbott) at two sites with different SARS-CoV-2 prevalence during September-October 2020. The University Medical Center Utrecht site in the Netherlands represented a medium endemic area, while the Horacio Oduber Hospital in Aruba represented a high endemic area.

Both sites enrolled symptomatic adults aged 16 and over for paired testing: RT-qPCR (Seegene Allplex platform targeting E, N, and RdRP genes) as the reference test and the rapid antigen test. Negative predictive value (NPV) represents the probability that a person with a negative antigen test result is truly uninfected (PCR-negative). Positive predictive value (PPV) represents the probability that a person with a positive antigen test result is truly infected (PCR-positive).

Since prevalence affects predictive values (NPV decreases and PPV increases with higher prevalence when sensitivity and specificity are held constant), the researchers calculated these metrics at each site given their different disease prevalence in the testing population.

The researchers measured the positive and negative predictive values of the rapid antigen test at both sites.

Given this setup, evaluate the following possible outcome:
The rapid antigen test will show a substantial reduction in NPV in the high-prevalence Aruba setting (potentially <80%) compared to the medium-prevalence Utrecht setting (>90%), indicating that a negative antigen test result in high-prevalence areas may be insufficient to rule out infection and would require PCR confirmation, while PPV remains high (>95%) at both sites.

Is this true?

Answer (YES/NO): NO